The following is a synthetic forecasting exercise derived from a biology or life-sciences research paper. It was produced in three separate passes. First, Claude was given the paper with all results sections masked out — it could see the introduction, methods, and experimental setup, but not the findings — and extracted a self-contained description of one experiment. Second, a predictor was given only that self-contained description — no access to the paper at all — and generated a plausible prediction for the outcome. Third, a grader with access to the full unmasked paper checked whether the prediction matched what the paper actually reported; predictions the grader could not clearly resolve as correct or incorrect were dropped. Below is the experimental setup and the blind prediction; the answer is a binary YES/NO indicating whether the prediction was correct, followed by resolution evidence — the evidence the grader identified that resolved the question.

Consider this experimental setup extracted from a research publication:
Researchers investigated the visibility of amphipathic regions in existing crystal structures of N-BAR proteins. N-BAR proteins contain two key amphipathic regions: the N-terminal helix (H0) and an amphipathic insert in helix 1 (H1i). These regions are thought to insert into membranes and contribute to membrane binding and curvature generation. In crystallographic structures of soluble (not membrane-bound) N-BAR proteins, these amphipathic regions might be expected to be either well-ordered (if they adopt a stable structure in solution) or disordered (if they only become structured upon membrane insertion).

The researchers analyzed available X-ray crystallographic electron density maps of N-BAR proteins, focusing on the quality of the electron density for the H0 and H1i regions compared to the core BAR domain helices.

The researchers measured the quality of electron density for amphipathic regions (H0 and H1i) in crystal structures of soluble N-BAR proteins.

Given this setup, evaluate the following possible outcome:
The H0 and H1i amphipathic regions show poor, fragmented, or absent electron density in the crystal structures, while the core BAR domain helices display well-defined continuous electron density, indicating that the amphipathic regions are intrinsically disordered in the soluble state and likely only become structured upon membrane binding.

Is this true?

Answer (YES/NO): YES